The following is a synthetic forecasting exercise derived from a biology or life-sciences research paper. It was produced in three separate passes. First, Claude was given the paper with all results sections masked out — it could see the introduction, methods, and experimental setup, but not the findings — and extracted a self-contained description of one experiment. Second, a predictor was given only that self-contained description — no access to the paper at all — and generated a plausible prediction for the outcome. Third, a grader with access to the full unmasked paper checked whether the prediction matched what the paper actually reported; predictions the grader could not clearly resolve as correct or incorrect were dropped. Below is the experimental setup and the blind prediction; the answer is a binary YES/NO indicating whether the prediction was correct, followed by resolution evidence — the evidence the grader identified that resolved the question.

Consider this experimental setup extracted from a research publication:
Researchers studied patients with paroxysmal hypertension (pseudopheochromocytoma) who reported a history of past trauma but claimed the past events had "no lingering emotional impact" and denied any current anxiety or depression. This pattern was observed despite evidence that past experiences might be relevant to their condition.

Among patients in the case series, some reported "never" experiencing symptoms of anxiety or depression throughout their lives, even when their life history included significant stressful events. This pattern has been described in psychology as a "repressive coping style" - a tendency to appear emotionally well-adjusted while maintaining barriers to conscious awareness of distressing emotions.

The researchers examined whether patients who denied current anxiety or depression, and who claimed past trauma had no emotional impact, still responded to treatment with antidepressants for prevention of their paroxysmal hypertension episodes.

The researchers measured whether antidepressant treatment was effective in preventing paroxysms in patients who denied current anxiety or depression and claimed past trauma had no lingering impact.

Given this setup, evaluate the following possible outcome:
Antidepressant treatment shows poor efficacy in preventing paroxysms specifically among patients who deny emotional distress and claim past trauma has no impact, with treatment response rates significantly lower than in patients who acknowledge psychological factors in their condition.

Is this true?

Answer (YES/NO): NO